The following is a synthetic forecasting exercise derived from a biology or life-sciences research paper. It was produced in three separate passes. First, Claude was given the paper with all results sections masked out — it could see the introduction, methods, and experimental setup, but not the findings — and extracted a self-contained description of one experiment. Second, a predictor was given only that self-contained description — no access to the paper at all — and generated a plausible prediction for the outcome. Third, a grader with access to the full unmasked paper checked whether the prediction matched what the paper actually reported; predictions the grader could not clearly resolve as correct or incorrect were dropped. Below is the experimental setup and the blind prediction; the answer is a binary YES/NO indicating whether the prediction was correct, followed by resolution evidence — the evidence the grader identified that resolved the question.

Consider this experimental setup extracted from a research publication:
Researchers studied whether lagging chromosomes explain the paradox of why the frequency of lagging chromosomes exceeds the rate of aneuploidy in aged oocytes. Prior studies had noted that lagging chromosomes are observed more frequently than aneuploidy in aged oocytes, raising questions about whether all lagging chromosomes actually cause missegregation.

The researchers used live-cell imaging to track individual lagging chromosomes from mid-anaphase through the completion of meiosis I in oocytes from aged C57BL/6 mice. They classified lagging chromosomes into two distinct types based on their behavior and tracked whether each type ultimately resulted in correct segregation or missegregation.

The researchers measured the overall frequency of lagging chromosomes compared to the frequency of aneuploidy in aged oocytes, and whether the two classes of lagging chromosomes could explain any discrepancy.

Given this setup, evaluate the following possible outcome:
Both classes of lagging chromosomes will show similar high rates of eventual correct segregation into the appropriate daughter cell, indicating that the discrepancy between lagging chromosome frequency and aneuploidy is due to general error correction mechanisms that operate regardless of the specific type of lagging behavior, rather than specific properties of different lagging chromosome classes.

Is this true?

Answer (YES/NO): NO